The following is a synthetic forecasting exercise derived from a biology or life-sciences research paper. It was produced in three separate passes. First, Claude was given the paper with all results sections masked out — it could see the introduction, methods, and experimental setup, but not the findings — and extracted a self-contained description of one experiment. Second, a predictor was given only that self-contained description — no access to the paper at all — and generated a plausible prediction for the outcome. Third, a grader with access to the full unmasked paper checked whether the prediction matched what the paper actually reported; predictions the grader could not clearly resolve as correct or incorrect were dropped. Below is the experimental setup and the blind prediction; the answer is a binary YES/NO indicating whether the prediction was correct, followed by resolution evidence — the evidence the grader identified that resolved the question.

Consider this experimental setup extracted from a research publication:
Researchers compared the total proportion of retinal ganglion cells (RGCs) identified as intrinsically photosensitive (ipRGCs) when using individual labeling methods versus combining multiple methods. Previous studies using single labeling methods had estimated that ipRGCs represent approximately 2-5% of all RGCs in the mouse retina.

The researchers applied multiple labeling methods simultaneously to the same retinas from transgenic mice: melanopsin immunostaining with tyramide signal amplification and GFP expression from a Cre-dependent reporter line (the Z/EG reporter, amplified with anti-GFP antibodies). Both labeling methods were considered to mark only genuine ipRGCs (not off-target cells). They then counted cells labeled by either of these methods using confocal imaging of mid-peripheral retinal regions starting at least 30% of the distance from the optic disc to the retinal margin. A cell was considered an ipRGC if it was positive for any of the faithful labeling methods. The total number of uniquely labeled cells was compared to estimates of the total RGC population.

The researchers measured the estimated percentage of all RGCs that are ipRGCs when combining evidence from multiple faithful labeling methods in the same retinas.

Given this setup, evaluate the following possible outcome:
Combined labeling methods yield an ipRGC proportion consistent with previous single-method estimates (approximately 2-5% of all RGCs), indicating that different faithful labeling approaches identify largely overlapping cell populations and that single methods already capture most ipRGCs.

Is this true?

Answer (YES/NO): NO